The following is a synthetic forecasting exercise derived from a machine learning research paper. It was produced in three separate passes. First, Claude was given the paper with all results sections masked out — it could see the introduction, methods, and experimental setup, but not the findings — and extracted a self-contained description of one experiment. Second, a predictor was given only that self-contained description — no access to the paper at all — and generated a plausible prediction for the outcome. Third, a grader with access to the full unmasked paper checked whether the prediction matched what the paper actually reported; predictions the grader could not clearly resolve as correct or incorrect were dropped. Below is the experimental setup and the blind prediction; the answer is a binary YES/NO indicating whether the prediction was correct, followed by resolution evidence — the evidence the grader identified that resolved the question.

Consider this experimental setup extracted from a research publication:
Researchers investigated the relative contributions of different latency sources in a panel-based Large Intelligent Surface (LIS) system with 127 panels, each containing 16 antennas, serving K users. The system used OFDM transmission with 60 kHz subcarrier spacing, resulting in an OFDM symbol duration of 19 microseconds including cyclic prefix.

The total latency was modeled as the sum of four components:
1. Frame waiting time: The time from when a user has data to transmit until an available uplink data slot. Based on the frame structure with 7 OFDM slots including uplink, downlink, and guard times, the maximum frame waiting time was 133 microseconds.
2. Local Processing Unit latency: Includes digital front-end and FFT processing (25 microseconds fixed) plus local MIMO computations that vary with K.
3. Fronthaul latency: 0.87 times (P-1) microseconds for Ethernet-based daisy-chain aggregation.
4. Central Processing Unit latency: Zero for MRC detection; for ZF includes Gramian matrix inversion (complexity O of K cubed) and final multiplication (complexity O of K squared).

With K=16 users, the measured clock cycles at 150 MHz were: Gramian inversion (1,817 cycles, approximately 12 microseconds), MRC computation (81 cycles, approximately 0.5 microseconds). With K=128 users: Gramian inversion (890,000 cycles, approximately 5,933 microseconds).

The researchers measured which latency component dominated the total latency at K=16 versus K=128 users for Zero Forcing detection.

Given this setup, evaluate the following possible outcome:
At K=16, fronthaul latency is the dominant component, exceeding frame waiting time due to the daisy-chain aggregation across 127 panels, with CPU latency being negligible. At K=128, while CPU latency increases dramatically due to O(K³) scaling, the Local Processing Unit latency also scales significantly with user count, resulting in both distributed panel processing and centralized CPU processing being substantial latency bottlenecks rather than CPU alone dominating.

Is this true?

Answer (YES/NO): NO